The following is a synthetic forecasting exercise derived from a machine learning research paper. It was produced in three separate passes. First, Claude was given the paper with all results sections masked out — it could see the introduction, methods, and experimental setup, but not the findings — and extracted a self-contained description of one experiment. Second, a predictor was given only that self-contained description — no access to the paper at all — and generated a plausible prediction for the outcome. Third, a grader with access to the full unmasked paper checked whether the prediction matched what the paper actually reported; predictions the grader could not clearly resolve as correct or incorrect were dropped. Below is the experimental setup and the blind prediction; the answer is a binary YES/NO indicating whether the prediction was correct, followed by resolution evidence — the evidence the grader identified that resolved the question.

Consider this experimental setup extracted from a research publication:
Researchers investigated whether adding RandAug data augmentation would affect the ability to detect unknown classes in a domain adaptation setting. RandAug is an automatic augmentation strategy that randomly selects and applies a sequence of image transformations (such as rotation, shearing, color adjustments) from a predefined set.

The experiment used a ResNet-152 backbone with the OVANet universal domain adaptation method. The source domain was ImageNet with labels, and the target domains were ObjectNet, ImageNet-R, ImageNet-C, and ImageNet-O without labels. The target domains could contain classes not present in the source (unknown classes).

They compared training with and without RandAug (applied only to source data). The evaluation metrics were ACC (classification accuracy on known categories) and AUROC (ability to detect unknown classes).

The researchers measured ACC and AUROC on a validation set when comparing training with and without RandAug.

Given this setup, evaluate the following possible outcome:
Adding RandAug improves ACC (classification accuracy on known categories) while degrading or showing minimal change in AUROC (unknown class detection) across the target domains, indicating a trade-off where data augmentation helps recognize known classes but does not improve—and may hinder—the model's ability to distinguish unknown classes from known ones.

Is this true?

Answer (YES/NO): NO